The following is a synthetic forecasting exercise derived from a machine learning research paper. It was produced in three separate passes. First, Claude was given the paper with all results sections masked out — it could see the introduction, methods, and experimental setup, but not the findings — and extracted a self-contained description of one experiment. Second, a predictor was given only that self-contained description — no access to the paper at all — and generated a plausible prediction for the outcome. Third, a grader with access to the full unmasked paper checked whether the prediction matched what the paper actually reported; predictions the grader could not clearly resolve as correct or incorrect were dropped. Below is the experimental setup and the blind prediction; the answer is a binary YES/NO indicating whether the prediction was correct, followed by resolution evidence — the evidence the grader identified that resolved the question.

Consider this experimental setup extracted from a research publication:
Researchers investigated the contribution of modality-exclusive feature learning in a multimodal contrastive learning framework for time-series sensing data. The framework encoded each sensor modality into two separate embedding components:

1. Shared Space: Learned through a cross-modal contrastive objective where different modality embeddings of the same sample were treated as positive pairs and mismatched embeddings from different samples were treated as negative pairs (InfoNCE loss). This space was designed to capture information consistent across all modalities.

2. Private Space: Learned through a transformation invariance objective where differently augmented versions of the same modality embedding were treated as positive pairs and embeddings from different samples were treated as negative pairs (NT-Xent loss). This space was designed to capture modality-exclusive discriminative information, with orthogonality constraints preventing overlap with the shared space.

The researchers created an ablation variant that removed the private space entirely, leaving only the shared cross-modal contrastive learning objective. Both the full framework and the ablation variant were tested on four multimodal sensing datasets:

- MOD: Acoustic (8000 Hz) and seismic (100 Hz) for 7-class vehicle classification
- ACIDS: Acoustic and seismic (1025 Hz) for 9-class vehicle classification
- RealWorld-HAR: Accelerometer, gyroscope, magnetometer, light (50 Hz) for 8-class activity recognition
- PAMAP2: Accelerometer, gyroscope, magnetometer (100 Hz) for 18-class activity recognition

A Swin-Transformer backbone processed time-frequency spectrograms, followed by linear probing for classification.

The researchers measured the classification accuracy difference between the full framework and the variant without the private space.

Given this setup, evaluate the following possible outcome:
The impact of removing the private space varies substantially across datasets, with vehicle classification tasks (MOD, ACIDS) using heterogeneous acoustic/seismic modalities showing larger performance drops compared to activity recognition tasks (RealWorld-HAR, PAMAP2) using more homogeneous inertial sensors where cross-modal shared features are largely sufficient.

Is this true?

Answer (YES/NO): NO